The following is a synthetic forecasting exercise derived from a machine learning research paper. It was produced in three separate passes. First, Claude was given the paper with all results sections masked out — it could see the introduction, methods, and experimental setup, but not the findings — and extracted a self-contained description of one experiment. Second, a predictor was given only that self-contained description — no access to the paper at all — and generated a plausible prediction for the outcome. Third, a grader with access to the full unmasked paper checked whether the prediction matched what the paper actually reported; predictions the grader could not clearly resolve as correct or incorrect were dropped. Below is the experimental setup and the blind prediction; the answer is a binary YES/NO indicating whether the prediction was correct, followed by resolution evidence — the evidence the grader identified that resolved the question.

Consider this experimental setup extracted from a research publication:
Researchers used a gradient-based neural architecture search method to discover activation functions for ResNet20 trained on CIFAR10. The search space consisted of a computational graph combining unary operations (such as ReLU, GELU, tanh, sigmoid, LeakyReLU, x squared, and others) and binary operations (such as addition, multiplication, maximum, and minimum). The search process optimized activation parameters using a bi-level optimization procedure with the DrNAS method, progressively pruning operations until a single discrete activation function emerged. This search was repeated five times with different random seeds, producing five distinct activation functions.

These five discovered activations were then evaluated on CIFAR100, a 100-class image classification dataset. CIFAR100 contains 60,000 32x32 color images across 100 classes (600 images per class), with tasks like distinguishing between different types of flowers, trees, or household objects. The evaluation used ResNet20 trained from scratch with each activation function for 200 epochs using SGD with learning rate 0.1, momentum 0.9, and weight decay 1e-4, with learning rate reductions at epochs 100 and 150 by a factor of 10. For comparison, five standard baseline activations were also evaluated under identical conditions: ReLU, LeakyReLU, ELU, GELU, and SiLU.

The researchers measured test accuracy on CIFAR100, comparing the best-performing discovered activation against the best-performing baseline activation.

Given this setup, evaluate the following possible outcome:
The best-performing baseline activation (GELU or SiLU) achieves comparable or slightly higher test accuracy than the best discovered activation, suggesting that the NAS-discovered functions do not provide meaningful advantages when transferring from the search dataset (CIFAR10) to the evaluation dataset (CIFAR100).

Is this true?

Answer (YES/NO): NO